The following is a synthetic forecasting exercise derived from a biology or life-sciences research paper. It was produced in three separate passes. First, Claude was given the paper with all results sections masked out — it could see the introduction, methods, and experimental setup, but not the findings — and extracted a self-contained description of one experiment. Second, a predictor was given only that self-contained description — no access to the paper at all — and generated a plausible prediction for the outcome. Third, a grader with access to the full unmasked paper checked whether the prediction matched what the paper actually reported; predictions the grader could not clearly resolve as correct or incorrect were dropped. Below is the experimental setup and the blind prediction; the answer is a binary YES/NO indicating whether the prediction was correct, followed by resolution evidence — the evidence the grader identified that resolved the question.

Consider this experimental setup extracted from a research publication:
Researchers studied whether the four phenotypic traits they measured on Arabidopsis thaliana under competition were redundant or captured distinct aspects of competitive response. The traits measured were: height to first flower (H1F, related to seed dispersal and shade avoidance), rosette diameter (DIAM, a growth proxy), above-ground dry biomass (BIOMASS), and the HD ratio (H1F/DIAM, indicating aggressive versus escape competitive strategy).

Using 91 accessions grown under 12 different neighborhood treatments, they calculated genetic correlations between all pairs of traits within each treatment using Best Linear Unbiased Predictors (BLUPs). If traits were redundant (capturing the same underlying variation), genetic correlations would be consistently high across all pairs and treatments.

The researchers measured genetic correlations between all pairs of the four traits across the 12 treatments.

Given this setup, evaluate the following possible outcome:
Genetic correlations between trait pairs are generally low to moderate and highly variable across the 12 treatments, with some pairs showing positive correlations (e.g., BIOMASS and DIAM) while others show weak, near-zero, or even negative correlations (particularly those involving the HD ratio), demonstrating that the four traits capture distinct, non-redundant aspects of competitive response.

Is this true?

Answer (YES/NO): YES